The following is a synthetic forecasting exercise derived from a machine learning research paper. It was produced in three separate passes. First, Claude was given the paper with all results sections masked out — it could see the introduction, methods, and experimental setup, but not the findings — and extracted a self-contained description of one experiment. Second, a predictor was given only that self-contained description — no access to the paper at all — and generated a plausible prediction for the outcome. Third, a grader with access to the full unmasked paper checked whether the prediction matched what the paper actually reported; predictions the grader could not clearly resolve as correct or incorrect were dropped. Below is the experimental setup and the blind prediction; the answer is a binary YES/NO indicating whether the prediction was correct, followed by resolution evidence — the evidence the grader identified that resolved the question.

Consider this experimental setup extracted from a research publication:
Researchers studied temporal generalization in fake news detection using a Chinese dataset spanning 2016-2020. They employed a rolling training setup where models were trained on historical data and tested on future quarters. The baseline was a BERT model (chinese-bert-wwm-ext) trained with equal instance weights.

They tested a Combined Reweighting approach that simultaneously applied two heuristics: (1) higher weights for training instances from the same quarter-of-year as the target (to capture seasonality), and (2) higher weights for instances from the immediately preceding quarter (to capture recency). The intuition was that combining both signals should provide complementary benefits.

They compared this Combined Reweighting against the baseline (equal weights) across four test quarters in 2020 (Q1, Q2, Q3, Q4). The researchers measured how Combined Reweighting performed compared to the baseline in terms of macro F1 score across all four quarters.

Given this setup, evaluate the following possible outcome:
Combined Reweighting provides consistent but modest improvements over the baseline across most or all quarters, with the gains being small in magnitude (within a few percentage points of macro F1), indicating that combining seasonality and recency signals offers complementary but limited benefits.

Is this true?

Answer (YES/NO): NO